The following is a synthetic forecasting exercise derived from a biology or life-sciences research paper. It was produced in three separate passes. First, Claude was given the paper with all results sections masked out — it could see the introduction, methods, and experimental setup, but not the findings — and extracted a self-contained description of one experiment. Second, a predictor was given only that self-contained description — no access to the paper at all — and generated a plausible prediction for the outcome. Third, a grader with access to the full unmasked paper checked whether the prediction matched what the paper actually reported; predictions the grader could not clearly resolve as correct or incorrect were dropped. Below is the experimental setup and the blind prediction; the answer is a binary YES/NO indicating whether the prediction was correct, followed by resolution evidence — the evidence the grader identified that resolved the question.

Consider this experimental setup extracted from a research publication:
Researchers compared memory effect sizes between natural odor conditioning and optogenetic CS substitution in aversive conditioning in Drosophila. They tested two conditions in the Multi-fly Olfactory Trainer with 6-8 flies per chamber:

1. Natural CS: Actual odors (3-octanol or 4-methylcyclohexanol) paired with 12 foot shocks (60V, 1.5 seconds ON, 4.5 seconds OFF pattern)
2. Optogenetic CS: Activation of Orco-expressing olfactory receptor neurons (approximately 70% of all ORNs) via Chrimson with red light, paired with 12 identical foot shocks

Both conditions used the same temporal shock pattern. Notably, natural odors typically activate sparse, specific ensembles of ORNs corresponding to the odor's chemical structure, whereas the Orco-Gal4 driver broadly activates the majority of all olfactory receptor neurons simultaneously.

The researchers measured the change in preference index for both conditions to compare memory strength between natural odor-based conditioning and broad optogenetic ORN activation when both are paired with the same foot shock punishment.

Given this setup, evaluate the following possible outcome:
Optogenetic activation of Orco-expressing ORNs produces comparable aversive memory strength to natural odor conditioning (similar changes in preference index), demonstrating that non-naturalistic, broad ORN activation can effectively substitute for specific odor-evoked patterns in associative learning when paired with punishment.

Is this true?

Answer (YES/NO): NO